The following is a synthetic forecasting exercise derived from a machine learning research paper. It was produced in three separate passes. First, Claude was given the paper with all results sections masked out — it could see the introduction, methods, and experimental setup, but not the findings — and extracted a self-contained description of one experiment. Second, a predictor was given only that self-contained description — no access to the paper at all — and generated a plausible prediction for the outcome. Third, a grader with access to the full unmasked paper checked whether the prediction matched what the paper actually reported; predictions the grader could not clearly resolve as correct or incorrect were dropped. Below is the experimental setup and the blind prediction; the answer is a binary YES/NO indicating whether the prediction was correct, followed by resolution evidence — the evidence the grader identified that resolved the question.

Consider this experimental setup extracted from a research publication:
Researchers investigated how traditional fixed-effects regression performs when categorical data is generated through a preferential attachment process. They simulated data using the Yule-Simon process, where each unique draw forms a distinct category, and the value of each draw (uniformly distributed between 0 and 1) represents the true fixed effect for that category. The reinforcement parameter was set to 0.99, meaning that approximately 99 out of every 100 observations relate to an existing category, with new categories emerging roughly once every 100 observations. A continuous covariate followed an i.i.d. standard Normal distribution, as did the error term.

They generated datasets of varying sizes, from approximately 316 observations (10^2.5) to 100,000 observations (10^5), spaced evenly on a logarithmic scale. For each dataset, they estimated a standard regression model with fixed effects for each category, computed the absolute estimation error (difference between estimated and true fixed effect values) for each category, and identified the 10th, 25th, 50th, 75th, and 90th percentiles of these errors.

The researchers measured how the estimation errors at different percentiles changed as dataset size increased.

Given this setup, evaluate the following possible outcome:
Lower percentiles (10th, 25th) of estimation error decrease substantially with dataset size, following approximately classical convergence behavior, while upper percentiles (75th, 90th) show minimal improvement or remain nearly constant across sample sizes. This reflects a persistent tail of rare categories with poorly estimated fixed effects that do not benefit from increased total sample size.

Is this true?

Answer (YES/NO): NO